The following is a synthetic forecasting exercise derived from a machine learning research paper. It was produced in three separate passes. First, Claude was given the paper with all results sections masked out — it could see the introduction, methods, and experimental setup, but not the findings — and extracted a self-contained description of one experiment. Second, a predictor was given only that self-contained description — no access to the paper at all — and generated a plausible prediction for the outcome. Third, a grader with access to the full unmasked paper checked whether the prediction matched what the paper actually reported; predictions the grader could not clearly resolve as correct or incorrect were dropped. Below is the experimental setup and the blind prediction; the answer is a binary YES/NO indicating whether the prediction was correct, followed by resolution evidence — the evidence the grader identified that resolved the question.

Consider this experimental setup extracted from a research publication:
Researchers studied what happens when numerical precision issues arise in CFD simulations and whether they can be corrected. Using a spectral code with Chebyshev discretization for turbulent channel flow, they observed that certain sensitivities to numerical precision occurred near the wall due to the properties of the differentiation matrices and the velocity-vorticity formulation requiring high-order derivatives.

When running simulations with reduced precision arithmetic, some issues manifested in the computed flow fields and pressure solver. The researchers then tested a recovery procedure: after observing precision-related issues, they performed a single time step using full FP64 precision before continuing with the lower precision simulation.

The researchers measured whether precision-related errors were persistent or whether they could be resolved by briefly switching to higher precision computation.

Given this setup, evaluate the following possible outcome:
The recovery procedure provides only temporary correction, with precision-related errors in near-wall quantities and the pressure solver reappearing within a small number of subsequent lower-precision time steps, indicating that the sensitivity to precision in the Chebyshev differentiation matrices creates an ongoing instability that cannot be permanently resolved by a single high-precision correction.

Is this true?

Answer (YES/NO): NO